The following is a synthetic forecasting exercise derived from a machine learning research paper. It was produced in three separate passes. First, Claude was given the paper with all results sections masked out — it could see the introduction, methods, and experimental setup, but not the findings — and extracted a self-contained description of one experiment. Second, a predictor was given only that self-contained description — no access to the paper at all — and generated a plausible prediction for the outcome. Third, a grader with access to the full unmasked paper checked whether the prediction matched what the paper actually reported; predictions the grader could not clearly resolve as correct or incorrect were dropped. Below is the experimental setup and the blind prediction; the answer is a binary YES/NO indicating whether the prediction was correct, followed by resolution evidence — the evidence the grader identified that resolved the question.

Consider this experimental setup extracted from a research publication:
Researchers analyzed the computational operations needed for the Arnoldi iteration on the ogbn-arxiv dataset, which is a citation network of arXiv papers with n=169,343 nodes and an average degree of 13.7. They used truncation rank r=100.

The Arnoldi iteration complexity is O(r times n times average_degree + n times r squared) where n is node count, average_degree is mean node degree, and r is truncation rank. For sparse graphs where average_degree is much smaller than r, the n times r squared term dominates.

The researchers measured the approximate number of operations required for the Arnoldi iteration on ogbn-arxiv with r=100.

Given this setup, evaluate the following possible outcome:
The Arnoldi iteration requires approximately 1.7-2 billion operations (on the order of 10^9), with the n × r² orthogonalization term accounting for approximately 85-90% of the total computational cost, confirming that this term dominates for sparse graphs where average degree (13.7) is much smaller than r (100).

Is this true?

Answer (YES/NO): YES